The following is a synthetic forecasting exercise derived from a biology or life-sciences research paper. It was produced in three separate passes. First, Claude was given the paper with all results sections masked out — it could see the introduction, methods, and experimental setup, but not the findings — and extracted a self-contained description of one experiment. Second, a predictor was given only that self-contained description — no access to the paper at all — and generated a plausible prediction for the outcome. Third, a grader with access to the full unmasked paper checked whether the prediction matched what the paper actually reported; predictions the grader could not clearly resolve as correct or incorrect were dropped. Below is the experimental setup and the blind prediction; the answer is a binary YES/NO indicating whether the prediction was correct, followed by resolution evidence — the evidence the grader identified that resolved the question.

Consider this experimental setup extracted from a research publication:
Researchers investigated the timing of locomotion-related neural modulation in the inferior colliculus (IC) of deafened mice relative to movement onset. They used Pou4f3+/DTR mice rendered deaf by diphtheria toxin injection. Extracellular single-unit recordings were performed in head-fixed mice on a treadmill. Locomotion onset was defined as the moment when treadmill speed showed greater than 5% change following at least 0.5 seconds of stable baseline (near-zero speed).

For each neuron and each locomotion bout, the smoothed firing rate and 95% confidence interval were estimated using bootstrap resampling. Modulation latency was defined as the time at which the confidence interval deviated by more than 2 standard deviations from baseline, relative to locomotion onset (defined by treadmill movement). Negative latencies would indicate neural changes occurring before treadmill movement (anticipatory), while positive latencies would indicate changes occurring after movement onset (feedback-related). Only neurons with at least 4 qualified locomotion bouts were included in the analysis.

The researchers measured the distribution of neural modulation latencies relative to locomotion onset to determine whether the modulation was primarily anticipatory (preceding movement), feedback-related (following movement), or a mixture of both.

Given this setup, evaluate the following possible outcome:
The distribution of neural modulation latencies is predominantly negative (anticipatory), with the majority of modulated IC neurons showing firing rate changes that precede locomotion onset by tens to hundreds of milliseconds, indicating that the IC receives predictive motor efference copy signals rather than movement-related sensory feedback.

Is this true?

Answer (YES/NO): NO